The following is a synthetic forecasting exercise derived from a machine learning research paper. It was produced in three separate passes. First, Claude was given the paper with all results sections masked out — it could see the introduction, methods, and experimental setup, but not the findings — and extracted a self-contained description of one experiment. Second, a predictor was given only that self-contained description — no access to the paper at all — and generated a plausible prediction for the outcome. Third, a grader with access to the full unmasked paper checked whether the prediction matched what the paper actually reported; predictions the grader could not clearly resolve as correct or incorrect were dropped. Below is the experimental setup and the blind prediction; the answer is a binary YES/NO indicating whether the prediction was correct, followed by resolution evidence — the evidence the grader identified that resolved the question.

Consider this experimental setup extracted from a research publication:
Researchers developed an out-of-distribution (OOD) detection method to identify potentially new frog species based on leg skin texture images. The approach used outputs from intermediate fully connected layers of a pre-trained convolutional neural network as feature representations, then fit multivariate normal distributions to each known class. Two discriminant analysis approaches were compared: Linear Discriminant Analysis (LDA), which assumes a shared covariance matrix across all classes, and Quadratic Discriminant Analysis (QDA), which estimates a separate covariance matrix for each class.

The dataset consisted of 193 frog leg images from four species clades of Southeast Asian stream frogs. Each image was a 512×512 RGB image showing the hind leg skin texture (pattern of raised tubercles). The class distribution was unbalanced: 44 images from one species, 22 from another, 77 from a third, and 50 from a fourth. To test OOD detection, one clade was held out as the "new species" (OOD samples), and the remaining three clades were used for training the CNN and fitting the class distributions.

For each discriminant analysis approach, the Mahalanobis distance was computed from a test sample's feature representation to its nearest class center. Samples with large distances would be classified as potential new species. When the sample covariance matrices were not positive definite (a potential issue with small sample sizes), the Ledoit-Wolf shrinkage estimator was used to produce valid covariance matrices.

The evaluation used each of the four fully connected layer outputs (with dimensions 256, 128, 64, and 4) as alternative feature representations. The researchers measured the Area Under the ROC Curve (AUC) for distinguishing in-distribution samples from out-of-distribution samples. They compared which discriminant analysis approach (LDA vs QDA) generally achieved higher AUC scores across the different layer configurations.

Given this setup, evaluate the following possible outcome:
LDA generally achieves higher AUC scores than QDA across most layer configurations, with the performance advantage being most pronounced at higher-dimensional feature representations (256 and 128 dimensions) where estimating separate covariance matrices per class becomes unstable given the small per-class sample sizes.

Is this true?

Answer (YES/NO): NO